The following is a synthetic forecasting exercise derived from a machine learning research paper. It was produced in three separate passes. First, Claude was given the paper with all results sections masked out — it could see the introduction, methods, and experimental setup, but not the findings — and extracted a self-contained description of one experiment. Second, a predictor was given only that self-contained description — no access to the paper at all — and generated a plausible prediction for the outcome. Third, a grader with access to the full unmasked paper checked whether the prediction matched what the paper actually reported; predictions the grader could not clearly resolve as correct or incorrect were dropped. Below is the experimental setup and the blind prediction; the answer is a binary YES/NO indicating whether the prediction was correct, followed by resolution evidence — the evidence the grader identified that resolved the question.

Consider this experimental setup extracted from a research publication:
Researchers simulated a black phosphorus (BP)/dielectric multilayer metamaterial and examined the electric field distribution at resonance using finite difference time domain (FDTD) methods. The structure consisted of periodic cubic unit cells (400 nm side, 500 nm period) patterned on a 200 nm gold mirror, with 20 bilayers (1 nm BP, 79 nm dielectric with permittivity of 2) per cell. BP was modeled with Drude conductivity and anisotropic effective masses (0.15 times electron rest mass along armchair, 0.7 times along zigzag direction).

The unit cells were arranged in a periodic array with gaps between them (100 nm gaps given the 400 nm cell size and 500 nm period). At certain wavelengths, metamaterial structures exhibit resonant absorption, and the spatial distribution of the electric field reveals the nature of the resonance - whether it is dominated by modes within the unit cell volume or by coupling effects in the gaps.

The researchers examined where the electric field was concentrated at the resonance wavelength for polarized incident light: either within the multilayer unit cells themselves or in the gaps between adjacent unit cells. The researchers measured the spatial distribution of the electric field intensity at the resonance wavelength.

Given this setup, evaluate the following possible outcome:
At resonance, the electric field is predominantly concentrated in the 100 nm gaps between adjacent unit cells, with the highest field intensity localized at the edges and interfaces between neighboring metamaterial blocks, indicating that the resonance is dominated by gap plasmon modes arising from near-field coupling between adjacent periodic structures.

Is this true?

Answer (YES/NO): YES